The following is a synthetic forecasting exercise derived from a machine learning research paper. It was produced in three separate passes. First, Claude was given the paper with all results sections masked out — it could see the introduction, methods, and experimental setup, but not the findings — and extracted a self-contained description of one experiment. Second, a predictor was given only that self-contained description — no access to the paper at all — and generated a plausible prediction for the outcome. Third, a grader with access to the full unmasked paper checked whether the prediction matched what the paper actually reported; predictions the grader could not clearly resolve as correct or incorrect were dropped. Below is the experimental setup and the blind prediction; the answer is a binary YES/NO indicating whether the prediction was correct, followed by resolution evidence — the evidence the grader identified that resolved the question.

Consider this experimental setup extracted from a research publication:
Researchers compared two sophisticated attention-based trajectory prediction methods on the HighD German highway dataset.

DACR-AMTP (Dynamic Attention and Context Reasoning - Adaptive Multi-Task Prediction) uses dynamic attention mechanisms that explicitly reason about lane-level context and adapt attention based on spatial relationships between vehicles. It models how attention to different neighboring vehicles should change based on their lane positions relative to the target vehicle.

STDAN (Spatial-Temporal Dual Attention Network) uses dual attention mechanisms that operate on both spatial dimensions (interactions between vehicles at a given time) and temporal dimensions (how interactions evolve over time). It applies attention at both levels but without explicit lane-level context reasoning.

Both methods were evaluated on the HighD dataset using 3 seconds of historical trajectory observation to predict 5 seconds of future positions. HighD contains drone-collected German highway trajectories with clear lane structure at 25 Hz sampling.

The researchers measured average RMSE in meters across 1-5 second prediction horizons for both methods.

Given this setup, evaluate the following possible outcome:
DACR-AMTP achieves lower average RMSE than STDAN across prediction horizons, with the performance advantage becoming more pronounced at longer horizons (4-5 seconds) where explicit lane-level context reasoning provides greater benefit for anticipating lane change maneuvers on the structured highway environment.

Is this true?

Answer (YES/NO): NO